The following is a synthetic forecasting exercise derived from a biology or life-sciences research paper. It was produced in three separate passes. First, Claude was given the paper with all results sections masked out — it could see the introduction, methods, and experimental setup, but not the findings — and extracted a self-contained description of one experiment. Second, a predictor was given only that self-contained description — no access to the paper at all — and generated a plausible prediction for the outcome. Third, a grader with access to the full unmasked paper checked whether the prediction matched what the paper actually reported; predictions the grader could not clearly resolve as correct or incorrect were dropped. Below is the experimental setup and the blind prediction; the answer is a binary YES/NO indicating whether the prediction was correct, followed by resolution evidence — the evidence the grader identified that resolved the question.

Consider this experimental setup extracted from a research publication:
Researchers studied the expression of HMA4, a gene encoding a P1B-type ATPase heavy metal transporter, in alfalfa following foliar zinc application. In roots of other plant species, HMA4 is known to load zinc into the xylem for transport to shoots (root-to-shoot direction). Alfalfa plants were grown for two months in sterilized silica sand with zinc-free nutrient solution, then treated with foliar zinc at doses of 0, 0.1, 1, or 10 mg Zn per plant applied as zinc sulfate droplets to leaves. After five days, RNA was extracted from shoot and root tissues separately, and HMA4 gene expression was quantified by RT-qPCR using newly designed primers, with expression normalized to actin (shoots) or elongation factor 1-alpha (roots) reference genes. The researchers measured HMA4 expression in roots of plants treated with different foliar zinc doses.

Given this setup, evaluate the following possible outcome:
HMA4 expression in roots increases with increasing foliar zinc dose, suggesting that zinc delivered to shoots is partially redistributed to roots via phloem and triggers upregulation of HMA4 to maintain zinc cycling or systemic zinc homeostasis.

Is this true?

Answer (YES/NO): YES